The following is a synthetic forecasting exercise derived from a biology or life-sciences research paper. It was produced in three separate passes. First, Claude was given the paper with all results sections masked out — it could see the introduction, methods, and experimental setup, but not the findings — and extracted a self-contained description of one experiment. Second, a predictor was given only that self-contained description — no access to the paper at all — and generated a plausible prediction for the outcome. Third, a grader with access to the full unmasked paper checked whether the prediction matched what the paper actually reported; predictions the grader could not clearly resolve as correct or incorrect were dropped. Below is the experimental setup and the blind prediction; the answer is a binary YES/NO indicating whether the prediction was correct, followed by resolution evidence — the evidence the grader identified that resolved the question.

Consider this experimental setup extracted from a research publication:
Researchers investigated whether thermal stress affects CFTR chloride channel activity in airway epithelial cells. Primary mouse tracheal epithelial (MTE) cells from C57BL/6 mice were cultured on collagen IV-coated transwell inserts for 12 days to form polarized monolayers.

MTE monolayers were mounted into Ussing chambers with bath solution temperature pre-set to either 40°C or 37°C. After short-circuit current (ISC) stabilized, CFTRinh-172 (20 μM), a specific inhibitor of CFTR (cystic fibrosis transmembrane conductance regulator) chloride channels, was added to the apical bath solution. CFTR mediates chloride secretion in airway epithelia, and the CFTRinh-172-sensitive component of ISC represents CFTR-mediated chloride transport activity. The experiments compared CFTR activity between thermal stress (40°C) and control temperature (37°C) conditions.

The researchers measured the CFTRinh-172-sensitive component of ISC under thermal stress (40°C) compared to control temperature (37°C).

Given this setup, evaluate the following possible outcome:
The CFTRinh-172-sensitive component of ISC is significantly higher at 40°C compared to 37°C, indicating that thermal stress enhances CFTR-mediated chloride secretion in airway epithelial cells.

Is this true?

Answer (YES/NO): YES